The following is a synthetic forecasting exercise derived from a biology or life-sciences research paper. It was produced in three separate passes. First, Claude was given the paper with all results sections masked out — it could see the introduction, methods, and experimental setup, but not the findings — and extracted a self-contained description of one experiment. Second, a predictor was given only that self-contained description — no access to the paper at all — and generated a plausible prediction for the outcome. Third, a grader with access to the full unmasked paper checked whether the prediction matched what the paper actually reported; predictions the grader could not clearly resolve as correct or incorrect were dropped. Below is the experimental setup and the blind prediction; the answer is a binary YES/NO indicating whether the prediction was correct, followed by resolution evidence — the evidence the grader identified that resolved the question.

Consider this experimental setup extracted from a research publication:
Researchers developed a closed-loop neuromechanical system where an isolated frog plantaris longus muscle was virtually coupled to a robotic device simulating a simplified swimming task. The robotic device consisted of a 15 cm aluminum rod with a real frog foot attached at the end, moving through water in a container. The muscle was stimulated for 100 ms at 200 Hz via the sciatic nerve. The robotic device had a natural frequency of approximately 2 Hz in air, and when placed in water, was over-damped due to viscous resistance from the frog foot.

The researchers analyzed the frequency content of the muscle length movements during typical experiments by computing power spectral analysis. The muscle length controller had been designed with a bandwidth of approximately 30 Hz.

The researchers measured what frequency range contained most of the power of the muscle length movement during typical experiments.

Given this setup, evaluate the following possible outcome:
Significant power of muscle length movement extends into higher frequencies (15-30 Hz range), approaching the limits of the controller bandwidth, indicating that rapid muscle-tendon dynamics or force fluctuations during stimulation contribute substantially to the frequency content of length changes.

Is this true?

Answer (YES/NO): NO